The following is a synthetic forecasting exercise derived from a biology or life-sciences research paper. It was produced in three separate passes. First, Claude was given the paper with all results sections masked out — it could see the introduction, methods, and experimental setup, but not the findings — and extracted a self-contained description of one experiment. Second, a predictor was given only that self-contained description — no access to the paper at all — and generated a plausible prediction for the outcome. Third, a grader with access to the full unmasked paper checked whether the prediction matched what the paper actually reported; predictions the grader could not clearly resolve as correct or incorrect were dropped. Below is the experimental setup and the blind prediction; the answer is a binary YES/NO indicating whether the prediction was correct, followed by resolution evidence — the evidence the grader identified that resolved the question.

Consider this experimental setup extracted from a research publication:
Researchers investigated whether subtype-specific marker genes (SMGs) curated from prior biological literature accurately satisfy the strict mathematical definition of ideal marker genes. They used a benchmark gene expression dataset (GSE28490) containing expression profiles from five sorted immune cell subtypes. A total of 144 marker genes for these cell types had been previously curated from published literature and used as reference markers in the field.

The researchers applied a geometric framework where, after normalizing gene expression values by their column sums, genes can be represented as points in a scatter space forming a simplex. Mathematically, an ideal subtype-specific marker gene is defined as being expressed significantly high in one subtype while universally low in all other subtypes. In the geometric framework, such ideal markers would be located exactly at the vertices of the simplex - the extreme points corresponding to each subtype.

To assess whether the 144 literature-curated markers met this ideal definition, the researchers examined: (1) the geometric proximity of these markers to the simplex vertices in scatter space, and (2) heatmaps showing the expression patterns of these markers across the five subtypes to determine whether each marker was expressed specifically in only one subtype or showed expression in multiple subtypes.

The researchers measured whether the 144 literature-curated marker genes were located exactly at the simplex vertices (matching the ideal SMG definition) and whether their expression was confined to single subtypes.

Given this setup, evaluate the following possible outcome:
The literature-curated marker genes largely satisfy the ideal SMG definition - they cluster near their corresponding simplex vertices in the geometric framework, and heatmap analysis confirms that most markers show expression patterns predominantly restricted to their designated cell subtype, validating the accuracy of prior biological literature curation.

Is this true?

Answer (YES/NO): NO